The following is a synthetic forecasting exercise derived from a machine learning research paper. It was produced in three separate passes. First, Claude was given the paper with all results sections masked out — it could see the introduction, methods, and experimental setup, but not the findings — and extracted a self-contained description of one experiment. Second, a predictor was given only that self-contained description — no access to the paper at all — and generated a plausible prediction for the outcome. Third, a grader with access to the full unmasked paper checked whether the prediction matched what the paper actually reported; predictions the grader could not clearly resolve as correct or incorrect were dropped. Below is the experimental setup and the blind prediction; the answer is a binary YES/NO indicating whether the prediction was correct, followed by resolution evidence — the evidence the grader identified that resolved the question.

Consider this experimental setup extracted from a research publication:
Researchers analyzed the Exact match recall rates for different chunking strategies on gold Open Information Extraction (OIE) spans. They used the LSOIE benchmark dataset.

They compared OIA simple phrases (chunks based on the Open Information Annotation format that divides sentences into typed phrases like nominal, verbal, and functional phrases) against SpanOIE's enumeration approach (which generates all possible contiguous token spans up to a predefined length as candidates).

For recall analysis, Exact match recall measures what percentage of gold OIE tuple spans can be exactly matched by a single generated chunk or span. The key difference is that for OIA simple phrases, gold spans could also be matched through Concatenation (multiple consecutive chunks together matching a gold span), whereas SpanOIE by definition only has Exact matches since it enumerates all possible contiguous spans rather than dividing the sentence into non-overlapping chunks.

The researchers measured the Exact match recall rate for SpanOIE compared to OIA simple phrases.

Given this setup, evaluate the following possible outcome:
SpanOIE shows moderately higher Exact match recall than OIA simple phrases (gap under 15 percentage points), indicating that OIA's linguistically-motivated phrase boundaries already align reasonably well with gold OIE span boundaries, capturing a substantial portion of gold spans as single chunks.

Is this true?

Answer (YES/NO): NO